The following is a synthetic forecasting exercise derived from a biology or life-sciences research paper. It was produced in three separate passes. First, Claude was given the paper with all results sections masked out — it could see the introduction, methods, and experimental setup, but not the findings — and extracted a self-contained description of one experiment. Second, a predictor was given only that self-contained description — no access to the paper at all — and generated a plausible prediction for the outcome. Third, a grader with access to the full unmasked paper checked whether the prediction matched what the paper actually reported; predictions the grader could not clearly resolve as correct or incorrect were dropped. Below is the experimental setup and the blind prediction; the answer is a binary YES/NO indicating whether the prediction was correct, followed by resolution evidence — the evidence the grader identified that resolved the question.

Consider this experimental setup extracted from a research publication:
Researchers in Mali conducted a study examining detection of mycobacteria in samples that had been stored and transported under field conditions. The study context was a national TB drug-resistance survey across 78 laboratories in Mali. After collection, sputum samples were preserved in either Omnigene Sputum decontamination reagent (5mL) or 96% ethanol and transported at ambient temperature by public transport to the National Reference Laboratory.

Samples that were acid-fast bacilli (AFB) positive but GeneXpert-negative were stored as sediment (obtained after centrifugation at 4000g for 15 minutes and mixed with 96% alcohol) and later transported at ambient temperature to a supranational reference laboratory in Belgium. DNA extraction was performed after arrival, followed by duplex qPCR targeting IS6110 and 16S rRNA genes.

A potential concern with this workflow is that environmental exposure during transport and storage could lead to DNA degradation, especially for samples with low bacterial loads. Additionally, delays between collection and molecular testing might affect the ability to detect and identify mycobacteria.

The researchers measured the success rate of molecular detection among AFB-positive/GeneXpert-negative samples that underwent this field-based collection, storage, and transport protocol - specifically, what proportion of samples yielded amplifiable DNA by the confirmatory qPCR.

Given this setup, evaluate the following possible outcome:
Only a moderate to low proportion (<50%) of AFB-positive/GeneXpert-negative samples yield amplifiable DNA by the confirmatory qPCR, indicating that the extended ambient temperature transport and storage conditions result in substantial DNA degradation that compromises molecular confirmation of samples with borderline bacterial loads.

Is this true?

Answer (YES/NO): NO